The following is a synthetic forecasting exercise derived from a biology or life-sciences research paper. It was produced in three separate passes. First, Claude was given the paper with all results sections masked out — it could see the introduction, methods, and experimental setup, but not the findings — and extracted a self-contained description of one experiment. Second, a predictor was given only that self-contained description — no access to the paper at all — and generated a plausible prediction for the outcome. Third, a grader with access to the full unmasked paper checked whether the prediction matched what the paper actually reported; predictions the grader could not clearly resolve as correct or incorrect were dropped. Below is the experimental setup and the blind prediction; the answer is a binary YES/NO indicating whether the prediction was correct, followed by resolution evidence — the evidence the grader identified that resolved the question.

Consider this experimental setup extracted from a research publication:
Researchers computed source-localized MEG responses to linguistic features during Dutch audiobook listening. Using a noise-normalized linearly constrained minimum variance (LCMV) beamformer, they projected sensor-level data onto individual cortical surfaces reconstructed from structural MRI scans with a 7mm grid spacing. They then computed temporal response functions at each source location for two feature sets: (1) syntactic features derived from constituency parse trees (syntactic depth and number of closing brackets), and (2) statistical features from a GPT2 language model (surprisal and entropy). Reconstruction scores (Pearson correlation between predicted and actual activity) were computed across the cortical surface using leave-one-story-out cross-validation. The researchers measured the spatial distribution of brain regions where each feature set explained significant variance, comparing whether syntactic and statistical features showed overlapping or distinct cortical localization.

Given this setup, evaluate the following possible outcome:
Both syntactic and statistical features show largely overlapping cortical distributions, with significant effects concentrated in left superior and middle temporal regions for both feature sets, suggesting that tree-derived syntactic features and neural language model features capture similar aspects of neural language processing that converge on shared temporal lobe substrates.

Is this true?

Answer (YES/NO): NO